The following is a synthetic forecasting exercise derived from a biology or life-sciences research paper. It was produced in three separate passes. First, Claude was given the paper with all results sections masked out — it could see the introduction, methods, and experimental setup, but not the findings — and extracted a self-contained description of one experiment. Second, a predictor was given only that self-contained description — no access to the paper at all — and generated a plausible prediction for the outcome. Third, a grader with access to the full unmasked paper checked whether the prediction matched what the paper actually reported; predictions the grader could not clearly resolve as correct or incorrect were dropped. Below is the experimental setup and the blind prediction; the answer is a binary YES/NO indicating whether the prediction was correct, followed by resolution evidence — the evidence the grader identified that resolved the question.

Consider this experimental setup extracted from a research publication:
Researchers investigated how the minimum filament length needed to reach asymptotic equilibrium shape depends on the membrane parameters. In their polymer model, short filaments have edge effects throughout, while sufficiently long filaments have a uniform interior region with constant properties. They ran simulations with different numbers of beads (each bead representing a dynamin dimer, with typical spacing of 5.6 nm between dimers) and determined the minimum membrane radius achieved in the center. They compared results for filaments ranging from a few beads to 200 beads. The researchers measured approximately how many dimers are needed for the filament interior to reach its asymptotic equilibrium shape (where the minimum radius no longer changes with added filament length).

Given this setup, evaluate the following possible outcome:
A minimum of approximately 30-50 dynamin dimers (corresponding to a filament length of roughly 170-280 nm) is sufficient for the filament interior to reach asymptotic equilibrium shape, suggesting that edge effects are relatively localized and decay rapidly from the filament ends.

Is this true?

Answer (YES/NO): NO